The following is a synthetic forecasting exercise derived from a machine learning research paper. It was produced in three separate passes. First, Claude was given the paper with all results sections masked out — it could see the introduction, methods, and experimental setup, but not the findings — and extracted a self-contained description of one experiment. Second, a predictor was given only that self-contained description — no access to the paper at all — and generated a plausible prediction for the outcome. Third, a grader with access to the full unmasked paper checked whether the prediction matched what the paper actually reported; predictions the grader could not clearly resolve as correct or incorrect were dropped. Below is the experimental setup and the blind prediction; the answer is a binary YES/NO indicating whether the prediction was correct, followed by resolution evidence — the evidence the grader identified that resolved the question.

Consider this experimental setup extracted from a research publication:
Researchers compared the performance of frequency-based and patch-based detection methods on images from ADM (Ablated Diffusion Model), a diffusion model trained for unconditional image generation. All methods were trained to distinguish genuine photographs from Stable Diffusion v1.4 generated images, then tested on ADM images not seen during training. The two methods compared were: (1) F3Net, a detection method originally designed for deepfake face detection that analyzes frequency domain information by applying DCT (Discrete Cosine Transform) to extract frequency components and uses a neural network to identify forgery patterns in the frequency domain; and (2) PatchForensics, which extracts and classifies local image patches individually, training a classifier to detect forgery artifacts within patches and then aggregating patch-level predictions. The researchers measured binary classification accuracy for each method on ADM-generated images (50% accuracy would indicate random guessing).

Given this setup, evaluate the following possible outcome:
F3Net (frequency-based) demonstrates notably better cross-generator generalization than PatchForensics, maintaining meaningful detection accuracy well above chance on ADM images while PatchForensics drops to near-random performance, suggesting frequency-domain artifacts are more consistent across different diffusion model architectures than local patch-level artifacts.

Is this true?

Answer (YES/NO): NO